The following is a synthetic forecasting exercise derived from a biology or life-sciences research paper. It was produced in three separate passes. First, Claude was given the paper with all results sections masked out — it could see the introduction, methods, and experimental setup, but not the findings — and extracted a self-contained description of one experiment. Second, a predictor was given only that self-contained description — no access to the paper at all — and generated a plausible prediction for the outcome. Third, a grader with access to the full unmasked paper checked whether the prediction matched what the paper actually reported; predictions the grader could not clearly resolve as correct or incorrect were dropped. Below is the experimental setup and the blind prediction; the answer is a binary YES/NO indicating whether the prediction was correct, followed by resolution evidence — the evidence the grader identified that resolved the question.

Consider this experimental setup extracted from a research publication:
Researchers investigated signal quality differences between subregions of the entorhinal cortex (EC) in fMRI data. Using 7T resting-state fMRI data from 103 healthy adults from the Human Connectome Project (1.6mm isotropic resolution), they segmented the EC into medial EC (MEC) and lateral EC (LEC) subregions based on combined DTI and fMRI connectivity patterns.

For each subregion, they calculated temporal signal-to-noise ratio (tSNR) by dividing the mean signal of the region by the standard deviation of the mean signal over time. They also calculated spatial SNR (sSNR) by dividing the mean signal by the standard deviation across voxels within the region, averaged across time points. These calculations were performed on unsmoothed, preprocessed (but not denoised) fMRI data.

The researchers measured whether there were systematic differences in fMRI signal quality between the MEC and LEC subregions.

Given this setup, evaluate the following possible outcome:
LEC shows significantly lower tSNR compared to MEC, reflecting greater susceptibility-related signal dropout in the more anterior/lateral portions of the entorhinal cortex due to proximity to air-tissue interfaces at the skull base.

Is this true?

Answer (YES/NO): NO